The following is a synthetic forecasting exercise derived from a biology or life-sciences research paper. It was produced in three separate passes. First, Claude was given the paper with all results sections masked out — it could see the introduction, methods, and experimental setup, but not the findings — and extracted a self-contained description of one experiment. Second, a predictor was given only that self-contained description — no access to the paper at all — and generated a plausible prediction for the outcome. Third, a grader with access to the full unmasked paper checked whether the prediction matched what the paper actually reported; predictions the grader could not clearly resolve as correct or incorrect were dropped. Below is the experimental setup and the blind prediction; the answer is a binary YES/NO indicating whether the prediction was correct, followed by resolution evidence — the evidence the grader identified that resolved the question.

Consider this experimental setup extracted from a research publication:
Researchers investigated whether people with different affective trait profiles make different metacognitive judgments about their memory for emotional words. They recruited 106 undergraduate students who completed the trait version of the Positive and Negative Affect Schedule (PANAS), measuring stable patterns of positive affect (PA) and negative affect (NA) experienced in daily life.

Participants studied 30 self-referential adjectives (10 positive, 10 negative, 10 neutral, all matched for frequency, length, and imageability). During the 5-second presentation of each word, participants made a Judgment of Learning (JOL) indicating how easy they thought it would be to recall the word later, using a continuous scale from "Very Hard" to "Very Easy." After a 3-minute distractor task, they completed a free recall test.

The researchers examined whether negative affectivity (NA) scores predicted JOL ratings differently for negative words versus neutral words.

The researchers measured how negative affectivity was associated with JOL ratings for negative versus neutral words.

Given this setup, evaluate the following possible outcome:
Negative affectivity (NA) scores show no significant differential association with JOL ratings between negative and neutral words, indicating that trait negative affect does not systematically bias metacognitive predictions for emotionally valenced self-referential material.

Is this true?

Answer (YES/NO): NO